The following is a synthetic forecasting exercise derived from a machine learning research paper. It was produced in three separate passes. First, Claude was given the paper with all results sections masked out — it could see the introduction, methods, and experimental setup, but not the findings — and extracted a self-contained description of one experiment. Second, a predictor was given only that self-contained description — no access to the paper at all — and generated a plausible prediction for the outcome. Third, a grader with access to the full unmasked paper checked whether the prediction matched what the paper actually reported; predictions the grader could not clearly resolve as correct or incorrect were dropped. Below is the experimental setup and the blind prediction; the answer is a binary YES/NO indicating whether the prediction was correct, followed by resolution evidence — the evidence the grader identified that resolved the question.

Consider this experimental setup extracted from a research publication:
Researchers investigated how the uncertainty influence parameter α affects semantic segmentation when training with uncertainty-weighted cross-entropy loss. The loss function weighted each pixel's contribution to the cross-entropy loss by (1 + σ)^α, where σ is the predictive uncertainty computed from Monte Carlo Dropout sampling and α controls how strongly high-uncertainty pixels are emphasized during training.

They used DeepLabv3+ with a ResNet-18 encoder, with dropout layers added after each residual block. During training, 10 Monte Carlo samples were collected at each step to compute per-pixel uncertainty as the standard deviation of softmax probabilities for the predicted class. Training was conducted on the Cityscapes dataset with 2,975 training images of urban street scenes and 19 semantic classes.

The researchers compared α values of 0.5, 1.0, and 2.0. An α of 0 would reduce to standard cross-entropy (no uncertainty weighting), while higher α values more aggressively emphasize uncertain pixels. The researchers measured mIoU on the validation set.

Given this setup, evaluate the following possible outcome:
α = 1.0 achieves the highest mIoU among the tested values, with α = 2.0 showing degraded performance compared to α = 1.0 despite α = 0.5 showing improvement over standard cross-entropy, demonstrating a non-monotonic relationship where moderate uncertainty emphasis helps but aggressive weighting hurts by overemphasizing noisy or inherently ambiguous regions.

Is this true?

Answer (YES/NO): NO